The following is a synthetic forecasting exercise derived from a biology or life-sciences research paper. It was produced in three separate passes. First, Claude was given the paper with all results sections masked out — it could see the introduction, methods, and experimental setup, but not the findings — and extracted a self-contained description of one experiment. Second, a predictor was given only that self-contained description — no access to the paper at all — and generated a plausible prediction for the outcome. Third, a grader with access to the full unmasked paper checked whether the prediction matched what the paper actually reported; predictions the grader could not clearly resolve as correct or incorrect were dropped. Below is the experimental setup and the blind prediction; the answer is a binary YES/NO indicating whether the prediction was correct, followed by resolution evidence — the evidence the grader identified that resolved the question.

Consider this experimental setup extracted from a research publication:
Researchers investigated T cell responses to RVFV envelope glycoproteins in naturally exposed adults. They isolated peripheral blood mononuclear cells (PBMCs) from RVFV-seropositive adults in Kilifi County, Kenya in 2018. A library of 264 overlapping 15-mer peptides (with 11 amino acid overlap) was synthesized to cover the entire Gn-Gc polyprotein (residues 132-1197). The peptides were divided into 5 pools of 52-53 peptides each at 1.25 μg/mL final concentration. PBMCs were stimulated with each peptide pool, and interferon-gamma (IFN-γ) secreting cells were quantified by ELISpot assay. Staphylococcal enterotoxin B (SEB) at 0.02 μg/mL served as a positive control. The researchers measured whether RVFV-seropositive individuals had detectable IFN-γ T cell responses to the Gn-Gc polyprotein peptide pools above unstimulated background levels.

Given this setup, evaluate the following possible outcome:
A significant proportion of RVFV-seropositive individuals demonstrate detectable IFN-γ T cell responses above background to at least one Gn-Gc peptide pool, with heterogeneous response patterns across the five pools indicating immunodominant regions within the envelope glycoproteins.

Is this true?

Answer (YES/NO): NO